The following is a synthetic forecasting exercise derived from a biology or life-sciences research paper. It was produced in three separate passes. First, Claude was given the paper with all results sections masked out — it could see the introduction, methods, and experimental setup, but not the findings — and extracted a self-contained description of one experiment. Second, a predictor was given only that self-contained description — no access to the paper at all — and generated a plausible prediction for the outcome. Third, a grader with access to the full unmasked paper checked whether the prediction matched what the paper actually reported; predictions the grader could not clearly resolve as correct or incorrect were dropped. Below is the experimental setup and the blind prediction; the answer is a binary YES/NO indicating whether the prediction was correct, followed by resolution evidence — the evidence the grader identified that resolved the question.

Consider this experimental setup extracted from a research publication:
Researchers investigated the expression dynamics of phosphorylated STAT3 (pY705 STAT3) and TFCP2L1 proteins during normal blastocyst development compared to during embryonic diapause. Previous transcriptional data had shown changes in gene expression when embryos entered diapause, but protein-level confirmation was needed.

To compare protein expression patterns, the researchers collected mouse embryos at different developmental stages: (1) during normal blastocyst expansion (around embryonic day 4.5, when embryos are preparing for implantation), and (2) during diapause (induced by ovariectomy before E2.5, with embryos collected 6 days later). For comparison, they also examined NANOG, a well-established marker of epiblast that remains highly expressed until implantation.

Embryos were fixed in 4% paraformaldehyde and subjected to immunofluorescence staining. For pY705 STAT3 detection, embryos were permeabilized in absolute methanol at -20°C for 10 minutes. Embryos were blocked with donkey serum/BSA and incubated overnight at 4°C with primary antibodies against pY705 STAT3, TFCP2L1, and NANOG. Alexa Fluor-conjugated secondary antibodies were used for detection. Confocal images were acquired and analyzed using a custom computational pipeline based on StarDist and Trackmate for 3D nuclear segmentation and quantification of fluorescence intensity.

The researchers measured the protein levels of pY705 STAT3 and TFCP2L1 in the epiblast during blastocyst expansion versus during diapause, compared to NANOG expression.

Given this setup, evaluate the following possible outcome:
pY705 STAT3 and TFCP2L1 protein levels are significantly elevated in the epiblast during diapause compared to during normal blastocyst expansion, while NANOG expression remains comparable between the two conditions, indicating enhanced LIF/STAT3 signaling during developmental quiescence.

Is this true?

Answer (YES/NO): YES